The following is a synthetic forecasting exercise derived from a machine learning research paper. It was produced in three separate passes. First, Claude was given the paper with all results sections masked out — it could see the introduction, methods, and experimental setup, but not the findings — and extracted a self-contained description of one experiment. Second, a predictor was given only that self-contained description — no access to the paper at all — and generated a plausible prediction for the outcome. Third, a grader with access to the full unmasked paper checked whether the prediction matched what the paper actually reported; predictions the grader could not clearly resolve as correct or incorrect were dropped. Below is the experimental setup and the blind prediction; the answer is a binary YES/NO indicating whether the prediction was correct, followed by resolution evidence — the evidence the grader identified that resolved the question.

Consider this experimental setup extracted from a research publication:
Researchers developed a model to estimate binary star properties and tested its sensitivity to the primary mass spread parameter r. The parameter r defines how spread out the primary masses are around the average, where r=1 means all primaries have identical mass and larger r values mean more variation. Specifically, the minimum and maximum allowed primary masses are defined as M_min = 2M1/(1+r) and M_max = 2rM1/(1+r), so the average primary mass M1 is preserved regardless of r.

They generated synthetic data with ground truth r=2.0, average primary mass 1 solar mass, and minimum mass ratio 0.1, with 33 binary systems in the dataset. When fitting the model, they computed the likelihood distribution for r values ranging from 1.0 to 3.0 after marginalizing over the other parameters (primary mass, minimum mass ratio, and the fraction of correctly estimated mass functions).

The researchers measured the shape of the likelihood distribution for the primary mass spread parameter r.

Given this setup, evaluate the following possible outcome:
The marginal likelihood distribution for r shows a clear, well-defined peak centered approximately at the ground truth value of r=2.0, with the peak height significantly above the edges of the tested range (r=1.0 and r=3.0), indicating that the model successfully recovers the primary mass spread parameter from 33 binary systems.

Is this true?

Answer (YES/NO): NO